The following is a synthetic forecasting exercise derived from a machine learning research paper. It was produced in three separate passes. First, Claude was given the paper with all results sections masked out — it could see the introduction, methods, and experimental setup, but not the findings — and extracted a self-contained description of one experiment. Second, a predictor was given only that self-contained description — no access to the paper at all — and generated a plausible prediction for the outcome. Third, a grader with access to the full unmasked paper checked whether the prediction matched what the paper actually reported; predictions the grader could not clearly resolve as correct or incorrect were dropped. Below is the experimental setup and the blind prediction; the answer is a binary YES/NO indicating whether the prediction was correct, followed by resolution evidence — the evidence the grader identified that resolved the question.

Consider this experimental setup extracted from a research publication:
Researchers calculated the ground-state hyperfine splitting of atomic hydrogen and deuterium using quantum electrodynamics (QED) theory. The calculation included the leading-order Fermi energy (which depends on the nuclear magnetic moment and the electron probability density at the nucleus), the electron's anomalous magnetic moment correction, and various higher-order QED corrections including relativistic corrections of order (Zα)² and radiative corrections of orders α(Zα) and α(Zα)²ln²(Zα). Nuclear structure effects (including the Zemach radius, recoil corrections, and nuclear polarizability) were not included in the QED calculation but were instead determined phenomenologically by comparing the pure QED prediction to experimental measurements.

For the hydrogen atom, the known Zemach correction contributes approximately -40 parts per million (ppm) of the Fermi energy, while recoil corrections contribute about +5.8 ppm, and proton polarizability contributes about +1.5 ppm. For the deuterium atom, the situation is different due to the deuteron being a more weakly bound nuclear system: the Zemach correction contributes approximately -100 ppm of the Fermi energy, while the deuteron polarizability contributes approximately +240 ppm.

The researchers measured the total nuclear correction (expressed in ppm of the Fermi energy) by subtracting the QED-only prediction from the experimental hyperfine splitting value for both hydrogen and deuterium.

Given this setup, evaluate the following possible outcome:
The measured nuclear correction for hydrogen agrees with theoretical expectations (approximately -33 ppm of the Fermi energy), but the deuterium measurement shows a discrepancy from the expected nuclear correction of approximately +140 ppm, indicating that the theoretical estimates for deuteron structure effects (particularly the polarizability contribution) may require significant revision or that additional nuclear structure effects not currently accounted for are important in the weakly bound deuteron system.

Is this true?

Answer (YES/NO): NO